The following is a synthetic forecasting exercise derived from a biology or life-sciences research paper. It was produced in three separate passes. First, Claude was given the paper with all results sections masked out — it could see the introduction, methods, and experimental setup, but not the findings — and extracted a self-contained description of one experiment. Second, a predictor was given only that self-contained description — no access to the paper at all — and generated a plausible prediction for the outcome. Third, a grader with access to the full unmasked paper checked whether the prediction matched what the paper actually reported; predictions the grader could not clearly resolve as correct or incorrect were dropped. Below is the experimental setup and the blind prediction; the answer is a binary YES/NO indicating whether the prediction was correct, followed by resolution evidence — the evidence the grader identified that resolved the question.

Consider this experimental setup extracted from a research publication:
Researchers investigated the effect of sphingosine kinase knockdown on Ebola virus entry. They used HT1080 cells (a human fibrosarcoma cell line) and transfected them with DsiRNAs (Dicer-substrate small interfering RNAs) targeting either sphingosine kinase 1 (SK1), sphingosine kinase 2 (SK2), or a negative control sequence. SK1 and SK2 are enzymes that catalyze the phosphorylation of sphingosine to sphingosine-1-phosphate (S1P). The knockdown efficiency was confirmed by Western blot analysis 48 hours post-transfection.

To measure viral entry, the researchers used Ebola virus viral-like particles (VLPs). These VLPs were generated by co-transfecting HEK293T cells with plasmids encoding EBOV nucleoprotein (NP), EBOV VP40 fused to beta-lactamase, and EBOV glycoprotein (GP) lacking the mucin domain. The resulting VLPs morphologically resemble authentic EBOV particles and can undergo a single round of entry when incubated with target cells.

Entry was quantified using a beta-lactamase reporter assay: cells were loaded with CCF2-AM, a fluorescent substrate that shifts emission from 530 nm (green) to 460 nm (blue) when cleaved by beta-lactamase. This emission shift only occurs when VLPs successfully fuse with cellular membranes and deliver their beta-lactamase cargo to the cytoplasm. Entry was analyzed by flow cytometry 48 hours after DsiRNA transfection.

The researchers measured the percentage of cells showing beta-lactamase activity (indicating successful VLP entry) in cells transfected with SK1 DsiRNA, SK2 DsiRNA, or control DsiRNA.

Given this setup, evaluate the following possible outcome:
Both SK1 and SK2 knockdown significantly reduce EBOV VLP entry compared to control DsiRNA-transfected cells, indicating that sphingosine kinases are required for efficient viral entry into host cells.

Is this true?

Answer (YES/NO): YES